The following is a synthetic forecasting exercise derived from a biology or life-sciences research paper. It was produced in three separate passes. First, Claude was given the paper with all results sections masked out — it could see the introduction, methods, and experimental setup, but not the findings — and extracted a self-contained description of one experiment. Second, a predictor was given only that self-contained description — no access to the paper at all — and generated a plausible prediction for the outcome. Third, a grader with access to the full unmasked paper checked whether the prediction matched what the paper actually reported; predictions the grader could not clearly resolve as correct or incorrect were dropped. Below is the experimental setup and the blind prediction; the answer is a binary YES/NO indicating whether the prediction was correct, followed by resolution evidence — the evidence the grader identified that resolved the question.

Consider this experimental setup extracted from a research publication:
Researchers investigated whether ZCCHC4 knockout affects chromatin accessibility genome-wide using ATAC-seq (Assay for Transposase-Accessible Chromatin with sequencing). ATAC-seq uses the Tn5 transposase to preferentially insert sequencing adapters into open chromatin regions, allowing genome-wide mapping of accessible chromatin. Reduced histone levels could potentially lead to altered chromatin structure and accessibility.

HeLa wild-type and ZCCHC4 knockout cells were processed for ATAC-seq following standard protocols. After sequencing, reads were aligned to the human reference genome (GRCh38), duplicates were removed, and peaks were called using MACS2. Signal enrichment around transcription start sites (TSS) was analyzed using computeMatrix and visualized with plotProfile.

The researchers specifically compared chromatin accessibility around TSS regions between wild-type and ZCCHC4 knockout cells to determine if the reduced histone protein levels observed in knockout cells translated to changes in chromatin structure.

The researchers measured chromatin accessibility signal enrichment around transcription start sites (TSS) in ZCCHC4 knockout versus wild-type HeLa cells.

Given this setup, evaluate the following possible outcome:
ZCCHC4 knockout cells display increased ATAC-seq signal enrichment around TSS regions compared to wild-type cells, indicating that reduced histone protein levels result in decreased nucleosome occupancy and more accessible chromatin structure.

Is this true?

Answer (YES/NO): YES